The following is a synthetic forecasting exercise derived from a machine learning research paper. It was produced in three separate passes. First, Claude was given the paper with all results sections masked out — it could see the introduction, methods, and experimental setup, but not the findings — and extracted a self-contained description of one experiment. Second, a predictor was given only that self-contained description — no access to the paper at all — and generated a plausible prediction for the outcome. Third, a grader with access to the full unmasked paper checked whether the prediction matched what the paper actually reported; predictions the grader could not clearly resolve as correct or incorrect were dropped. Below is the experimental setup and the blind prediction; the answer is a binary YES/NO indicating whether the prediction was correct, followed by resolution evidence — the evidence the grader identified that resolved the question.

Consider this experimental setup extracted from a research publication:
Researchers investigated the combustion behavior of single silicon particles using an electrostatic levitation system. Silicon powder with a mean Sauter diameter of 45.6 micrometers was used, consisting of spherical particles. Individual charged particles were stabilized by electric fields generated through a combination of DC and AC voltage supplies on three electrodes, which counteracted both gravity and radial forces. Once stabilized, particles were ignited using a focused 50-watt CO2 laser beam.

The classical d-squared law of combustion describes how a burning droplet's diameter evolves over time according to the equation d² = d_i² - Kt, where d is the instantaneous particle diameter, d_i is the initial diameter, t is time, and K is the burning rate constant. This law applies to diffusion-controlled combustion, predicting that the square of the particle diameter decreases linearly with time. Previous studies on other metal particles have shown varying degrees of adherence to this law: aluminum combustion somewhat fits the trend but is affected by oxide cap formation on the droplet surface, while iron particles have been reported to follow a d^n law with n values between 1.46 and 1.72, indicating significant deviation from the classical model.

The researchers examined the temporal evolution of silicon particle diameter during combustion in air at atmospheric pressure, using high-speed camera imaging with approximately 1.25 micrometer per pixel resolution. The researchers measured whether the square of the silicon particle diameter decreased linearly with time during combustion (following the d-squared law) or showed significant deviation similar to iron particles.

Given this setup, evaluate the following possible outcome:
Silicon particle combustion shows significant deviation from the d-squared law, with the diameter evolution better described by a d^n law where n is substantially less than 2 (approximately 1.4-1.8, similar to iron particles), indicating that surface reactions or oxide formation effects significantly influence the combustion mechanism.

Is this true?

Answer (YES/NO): NO